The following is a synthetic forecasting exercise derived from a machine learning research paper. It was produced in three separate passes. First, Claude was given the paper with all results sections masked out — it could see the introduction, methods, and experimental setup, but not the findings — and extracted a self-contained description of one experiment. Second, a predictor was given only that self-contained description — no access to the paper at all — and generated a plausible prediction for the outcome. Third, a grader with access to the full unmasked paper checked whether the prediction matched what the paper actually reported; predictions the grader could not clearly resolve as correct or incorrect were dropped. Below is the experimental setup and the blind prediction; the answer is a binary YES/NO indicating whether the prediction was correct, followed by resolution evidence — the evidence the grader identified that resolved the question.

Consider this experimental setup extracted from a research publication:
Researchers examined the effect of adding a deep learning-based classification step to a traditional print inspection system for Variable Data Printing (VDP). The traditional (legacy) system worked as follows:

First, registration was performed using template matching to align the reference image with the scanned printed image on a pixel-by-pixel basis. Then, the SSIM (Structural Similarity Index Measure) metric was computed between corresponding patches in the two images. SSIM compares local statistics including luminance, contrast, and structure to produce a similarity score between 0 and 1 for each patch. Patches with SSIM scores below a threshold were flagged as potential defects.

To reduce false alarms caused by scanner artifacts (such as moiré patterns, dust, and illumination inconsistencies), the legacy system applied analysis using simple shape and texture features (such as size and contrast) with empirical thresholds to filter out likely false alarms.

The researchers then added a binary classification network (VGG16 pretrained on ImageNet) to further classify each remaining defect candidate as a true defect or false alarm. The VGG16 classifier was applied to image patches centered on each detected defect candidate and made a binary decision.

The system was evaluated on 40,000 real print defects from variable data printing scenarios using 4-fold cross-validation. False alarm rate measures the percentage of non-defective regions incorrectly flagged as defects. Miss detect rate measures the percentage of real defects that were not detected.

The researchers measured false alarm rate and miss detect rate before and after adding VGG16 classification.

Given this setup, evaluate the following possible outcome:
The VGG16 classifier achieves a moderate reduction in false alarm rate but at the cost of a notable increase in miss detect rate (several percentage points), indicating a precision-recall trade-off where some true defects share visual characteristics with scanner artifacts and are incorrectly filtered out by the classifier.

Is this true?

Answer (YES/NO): NO